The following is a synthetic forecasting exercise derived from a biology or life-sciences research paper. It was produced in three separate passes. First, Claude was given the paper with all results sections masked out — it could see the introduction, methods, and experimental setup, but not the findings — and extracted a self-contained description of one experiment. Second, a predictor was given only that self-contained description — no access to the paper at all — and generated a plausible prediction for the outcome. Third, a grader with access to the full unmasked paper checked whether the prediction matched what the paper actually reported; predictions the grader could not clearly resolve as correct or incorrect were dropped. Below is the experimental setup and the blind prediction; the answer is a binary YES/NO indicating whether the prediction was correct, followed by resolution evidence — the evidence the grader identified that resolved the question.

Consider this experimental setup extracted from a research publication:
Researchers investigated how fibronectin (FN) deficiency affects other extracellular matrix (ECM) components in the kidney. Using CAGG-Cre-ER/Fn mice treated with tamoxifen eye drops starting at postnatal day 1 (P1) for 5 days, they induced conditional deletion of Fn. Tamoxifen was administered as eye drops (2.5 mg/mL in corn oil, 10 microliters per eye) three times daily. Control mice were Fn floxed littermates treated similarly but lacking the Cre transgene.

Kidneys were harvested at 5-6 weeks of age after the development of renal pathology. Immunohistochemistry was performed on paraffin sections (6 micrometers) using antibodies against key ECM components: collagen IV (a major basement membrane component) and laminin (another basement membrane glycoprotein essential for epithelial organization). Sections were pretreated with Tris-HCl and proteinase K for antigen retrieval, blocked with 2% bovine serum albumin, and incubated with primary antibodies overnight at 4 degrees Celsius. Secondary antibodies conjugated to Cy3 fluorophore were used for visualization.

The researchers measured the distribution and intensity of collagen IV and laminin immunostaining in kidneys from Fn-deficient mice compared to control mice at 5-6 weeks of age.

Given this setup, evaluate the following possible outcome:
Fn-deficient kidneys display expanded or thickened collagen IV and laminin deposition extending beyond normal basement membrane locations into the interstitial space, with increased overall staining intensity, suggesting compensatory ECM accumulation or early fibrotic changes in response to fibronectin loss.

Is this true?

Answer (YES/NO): NO